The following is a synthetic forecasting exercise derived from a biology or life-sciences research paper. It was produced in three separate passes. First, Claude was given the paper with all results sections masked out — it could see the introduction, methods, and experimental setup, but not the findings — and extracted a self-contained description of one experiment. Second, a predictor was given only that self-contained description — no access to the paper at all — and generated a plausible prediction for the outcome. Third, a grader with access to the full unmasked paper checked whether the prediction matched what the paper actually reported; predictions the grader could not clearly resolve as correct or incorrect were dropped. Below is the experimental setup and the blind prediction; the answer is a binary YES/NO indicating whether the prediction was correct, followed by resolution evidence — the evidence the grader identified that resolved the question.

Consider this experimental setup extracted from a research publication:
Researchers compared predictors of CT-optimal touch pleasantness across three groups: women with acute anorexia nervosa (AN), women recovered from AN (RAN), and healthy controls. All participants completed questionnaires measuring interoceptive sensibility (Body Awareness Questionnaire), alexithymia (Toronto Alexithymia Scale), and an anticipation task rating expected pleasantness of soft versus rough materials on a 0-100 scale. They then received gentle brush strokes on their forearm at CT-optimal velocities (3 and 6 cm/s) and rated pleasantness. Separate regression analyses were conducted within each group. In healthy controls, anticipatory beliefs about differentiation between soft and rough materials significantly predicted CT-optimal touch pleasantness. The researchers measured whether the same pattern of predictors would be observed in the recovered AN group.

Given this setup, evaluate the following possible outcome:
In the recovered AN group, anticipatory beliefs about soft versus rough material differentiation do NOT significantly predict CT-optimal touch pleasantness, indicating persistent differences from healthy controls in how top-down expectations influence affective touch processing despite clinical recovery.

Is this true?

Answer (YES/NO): NO